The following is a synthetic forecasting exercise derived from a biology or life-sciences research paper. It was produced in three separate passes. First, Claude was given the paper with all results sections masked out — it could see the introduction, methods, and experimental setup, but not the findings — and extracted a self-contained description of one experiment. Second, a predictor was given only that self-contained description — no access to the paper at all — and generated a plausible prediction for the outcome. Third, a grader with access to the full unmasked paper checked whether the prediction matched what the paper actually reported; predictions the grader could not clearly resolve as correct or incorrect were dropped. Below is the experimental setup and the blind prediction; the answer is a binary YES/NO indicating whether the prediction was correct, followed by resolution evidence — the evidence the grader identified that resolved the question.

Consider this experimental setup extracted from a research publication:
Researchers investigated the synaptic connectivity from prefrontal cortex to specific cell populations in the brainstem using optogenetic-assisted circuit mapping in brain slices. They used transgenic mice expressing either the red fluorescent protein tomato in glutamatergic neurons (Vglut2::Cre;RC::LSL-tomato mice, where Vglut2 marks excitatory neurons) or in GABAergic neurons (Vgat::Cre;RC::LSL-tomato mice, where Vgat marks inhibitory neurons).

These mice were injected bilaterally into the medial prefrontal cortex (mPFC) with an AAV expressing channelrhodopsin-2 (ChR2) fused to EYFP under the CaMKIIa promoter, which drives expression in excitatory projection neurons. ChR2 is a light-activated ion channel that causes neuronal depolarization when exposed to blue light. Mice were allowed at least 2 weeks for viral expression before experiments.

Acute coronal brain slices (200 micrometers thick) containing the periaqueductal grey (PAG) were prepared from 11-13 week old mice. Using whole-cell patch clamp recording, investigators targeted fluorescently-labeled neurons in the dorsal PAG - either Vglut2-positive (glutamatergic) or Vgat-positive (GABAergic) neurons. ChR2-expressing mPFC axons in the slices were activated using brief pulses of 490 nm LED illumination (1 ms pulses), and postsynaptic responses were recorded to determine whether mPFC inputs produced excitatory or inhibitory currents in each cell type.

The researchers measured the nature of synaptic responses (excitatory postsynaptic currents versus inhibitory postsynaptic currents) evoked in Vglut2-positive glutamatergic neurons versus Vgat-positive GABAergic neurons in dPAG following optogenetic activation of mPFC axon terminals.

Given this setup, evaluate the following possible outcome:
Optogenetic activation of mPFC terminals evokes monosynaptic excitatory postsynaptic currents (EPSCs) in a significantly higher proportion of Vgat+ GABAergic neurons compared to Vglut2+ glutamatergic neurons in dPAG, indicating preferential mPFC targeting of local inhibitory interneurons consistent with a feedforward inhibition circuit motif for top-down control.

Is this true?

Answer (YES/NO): NO